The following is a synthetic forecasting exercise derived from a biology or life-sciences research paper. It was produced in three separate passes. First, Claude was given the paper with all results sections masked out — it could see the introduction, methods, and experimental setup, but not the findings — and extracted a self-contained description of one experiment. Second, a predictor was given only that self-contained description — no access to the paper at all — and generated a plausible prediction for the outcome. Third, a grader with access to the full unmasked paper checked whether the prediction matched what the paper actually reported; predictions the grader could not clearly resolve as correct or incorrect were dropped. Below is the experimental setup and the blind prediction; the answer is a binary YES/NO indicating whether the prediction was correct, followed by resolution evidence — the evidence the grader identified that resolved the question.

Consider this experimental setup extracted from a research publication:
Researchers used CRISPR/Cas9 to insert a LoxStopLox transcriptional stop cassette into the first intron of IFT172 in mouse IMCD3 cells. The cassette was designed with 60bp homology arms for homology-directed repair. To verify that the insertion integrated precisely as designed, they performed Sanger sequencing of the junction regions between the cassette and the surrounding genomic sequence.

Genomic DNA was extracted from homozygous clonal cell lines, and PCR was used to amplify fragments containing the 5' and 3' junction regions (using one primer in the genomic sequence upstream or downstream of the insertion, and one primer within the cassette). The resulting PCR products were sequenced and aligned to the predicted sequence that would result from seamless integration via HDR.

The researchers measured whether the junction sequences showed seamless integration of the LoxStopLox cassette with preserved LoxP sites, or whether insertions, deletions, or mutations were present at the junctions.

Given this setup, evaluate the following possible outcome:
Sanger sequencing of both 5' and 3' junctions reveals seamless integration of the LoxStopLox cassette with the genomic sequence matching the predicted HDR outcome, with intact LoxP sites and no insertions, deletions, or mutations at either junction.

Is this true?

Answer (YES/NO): YES